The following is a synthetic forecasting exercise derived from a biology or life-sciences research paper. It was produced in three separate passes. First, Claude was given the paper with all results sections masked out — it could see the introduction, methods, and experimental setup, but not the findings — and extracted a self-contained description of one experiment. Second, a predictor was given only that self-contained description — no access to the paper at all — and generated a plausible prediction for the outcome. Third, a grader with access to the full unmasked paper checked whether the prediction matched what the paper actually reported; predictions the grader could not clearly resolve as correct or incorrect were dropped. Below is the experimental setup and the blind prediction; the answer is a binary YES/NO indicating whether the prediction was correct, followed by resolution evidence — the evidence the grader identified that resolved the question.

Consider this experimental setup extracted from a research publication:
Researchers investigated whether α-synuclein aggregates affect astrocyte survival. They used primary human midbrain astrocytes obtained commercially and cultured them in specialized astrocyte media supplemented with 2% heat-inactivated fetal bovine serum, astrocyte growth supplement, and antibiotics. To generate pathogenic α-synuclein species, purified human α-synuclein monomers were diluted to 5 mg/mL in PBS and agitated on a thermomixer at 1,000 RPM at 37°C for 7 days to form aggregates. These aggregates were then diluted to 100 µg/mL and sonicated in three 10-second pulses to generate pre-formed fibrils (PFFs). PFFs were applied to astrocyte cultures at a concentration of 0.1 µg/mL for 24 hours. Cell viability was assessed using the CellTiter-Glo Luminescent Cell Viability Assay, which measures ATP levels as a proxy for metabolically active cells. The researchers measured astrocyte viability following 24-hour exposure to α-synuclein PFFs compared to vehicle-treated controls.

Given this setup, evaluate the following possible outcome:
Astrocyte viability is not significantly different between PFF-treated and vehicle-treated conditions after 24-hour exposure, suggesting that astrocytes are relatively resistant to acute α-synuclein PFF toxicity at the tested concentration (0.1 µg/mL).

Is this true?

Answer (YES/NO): YES